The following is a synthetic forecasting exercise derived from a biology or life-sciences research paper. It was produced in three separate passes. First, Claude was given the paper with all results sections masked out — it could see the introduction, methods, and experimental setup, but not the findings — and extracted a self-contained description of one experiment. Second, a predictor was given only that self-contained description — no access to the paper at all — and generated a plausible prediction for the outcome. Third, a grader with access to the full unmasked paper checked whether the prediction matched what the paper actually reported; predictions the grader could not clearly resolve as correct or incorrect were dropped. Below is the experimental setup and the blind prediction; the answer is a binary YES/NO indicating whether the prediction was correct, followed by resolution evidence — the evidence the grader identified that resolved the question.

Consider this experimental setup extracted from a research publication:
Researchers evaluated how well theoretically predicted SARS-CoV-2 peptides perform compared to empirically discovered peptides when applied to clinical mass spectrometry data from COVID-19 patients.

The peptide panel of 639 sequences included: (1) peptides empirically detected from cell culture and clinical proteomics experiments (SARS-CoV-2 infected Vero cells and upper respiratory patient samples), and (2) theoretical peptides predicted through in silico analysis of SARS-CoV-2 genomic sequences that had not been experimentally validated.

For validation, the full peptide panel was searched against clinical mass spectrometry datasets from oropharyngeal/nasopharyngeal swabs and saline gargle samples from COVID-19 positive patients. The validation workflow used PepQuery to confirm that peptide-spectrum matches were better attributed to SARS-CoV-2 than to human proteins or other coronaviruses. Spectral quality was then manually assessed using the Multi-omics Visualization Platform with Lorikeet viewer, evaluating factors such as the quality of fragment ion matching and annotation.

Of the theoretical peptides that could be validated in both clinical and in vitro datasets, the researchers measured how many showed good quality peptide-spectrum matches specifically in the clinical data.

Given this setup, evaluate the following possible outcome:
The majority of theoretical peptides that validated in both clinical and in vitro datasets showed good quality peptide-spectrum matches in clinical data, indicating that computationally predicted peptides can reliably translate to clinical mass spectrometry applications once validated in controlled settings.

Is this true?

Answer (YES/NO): NO